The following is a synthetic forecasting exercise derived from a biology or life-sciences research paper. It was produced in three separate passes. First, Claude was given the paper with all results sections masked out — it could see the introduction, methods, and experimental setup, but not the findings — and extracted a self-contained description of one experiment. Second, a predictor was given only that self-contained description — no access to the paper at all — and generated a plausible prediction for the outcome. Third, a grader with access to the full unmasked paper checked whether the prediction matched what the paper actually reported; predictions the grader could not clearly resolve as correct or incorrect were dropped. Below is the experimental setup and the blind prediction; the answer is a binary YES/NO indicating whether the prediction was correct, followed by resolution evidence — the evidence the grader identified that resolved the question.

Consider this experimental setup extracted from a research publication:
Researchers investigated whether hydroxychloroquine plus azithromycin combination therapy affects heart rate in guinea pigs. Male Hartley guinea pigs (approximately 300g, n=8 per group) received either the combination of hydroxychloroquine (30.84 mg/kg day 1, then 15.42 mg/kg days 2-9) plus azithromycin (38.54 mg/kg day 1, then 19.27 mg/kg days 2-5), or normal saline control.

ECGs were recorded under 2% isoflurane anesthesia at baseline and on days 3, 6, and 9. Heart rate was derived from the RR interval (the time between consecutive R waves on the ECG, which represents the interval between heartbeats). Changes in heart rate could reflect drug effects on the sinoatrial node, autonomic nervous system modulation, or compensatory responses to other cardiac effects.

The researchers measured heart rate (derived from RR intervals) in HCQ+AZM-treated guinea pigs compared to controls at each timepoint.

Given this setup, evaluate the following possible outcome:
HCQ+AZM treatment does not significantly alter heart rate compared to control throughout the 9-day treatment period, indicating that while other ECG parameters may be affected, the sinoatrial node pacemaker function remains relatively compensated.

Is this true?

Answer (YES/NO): NO